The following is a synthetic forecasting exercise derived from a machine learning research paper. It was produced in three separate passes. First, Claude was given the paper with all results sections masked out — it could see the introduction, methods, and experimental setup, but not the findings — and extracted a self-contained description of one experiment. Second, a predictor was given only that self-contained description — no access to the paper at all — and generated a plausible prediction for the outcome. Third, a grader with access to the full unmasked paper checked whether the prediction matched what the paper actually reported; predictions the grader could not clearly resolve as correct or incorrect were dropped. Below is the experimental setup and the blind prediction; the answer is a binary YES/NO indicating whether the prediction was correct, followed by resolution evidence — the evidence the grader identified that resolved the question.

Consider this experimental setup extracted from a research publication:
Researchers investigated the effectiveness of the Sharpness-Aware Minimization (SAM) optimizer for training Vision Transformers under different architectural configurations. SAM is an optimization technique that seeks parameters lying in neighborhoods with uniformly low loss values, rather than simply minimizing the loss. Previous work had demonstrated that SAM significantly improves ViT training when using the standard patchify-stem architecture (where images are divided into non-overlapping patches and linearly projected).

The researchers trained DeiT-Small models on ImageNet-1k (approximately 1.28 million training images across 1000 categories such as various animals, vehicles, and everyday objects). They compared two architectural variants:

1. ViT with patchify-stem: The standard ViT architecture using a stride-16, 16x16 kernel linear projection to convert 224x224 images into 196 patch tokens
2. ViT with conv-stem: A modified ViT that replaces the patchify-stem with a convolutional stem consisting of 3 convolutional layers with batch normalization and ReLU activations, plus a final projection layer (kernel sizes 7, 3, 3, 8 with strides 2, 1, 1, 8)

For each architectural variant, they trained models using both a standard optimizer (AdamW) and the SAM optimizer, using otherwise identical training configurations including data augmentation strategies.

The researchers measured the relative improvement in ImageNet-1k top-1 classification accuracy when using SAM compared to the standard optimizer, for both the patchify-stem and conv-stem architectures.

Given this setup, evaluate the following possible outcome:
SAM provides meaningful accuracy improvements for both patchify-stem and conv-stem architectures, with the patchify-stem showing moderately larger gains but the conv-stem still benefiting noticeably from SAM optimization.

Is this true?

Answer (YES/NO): NO